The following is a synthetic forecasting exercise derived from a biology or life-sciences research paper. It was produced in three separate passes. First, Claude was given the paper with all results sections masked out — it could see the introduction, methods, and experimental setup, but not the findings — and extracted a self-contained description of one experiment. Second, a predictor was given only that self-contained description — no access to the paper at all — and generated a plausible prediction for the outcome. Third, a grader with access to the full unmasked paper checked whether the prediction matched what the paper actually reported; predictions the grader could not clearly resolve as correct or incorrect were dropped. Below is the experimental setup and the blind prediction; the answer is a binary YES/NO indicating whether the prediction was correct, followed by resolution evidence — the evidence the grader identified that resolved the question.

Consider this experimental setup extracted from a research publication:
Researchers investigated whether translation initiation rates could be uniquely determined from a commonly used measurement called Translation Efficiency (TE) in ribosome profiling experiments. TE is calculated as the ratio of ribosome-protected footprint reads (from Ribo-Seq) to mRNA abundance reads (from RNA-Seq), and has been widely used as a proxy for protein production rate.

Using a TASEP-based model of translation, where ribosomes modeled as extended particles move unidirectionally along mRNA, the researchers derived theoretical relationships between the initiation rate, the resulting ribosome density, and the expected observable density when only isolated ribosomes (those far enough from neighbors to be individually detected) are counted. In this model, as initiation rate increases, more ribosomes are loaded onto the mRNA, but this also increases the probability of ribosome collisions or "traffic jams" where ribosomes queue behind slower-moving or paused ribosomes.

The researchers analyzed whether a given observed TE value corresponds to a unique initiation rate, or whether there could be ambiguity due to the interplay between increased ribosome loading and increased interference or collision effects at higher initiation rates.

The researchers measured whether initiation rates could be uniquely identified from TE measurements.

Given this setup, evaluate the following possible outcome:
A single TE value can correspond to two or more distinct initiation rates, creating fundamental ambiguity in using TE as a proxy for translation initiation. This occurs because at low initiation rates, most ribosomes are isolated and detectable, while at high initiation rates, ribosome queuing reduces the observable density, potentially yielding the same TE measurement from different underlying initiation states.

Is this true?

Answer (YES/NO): YES